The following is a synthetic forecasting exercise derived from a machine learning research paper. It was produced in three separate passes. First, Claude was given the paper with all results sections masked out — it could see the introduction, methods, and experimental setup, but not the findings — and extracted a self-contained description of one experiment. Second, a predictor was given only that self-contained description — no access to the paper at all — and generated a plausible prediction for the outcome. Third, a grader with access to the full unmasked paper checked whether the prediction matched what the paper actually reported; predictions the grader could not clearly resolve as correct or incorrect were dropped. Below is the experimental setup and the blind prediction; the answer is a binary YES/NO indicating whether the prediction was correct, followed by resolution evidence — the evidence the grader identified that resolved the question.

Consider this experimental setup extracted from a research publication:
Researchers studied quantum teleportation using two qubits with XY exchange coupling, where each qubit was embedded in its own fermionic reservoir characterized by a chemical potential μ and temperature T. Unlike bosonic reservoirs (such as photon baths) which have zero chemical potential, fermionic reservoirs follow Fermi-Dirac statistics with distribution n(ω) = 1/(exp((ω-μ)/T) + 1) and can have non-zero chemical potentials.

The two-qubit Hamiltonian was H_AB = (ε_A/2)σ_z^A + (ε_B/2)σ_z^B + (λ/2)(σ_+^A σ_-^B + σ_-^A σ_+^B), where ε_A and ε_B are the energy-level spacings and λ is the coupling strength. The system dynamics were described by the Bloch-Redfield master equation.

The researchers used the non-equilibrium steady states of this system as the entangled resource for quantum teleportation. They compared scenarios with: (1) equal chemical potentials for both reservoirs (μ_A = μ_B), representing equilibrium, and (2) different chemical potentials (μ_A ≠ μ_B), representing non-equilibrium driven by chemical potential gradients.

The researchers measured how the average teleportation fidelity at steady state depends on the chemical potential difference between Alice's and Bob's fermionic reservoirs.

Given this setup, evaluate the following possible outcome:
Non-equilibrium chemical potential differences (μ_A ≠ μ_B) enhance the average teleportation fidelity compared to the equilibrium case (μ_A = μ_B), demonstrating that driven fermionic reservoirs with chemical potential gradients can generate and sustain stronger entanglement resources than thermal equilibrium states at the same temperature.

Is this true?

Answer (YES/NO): NO